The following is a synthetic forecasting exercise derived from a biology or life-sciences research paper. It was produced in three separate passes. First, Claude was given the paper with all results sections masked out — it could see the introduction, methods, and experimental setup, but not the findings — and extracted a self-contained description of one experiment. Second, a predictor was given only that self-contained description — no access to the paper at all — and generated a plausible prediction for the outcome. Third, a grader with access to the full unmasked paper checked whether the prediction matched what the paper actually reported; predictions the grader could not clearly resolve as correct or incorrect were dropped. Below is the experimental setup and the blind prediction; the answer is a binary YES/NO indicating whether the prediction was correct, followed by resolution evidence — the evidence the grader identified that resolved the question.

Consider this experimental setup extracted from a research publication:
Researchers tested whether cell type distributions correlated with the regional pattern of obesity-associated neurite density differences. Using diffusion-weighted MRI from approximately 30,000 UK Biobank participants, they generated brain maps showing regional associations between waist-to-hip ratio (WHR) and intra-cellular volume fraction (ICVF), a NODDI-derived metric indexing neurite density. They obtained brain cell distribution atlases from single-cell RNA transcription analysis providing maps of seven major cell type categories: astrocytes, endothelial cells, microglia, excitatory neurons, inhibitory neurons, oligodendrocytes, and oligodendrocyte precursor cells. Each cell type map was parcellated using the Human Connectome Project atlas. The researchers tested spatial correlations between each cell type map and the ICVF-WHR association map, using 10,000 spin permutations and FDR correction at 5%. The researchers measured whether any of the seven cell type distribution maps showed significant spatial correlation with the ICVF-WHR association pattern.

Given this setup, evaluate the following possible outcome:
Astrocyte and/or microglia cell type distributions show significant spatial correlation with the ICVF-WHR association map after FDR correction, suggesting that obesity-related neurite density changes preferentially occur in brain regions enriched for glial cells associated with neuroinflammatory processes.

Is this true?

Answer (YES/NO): NO